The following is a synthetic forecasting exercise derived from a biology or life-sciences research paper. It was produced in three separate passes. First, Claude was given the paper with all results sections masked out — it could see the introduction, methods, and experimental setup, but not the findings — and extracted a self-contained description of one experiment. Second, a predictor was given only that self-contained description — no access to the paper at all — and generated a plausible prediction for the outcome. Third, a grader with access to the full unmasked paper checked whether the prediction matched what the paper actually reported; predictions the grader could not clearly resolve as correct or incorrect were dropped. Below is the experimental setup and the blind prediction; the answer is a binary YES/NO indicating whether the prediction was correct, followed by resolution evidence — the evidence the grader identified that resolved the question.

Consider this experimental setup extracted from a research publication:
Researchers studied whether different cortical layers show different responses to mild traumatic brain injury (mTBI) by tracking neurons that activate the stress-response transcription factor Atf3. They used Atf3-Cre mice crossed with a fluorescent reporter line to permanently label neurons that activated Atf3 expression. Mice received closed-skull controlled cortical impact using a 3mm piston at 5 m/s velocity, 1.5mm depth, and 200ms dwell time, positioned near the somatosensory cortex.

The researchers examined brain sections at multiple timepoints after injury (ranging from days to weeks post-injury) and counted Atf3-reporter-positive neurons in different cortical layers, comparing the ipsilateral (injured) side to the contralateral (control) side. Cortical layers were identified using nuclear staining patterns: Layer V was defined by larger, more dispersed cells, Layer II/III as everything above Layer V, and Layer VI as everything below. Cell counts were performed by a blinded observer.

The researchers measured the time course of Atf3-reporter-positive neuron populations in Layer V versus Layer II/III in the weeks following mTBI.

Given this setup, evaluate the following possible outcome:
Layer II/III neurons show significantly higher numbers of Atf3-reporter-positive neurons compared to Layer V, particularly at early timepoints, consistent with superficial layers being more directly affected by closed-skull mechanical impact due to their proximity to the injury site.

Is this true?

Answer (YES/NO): NO